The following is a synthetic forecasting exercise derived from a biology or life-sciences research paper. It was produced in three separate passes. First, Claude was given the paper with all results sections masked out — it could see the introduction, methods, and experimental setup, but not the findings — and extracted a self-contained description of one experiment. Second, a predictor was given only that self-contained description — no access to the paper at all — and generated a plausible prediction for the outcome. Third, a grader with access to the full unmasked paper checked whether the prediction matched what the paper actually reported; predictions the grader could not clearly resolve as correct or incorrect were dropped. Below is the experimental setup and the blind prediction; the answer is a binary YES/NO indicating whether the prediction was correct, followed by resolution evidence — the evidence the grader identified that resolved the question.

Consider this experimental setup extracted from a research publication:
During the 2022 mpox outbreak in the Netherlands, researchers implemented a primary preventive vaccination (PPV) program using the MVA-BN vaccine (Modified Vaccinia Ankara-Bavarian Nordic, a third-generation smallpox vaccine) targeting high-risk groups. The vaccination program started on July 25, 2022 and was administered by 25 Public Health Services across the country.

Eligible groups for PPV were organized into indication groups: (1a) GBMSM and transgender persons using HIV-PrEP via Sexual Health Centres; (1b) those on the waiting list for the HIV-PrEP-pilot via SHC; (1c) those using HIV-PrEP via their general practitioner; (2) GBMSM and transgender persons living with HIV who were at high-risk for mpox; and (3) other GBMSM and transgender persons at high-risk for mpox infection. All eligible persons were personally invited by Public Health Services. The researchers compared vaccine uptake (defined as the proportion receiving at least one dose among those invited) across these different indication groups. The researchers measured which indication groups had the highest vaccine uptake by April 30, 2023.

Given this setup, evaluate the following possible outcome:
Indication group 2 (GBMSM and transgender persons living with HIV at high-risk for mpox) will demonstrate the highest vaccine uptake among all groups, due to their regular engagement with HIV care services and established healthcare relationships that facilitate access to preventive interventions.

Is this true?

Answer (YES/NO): NO